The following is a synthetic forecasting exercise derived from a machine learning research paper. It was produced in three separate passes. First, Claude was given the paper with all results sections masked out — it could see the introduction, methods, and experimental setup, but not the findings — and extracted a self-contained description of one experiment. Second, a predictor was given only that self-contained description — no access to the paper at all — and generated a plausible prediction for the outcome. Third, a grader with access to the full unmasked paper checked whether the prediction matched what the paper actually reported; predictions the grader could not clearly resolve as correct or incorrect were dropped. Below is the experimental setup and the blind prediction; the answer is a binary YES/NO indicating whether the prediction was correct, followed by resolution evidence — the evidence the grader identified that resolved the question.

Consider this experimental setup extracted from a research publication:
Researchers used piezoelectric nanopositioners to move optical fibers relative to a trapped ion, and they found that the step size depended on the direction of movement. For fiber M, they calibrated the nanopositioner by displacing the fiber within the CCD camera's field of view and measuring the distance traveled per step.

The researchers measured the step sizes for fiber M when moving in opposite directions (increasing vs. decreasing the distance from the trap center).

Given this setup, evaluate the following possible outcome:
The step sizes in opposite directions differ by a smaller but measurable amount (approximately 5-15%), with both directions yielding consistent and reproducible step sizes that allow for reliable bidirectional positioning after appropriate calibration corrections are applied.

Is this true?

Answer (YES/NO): NO